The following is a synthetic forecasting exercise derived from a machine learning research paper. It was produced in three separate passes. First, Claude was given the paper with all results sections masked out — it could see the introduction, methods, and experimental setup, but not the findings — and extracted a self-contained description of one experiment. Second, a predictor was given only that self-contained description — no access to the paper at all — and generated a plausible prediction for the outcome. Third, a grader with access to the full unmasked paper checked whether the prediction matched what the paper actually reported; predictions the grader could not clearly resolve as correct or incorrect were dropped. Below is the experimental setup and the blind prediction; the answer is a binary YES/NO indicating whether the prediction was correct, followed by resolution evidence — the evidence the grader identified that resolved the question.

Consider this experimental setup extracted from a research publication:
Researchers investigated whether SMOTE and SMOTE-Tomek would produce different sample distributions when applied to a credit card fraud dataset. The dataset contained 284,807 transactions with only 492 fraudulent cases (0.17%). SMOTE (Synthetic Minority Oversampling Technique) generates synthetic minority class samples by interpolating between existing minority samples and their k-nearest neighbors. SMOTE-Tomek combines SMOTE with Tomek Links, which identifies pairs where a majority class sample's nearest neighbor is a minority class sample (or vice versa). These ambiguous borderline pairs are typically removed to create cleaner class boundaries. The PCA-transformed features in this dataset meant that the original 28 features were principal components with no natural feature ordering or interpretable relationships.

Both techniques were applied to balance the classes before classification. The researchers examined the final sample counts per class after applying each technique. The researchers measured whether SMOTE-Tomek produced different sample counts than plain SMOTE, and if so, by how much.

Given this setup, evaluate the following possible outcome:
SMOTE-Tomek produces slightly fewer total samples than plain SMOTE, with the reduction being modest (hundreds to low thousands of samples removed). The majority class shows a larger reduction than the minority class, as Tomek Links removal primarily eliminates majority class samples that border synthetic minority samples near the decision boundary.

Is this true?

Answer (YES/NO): NO